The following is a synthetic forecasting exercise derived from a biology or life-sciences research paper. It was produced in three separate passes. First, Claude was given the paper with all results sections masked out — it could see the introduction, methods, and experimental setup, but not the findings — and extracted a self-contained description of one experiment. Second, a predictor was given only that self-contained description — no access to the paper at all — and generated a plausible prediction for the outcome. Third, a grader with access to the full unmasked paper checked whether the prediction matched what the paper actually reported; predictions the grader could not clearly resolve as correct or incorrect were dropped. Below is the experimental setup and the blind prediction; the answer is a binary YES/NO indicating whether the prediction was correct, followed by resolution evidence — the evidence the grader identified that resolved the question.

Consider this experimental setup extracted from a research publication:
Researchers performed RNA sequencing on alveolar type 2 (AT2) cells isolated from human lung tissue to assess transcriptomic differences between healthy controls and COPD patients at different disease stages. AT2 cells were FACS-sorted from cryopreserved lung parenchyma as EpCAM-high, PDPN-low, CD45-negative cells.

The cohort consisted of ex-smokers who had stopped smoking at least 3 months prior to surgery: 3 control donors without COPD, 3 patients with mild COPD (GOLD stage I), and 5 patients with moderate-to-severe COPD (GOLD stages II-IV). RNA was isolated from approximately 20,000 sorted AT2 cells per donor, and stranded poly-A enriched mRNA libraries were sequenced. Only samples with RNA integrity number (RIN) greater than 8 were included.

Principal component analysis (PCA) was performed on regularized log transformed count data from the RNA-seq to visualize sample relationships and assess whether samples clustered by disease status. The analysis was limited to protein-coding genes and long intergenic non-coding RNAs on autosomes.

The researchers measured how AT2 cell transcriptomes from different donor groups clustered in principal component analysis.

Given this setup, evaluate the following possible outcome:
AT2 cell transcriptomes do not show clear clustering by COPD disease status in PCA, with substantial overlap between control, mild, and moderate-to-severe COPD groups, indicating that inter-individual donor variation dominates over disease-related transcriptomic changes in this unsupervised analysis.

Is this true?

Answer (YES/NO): NO